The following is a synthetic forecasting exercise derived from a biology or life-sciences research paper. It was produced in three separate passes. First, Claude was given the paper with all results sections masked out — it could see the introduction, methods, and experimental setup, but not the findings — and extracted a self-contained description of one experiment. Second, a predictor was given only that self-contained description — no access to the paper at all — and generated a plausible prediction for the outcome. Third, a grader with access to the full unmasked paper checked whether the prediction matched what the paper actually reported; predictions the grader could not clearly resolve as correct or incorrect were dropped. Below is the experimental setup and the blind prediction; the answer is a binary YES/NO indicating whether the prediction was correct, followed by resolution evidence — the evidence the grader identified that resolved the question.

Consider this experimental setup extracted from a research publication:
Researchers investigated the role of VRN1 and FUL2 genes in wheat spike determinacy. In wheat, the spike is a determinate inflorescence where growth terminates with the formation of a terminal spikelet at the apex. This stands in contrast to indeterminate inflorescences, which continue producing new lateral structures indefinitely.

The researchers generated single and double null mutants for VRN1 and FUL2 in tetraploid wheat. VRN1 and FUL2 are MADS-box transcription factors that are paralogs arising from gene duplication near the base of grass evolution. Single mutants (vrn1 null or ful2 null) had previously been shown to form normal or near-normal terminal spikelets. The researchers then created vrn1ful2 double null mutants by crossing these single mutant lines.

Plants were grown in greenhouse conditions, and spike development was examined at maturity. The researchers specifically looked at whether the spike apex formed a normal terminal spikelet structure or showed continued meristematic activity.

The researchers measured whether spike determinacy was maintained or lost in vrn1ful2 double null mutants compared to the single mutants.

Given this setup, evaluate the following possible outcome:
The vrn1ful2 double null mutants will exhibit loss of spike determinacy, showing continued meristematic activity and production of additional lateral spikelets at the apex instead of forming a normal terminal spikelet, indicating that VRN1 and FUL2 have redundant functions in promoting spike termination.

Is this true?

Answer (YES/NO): NO